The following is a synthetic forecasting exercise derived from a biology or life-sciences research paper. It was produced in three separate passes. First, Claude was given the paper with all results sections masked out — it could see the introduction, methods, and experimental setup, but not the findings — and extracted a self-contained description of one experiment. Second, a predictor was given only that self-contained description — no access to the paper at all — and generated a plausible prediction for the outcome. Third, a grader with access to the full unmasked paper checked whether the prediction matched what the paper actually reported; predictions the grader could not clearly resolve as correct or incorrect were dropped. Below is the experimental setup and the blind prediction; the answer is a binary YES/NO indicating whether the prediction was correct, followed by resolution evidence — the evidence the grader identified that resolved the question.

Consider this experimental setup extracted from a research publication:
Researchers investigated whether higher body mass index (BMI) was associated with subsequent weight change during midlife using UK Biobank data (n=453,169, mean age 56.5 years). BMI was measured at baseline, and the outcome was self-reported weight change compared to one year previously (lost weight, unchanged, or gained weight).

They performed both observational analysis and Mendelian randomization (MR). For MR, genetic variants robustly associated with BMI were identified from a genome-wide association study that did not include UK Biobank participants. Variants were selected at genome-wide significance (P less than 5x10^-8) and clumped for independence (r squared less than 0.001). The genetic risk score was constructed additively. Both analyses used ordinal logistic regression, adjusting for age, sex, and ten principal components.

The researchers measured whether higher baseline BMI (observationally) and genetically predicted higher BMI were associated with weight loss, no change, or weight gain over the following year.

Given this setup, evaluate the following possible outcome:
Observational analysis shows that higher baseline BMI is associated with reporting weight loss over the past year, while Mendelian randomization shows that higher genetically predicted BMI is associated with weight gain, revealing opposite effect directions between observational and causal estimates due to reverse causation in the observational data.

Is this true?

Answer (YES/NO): NO